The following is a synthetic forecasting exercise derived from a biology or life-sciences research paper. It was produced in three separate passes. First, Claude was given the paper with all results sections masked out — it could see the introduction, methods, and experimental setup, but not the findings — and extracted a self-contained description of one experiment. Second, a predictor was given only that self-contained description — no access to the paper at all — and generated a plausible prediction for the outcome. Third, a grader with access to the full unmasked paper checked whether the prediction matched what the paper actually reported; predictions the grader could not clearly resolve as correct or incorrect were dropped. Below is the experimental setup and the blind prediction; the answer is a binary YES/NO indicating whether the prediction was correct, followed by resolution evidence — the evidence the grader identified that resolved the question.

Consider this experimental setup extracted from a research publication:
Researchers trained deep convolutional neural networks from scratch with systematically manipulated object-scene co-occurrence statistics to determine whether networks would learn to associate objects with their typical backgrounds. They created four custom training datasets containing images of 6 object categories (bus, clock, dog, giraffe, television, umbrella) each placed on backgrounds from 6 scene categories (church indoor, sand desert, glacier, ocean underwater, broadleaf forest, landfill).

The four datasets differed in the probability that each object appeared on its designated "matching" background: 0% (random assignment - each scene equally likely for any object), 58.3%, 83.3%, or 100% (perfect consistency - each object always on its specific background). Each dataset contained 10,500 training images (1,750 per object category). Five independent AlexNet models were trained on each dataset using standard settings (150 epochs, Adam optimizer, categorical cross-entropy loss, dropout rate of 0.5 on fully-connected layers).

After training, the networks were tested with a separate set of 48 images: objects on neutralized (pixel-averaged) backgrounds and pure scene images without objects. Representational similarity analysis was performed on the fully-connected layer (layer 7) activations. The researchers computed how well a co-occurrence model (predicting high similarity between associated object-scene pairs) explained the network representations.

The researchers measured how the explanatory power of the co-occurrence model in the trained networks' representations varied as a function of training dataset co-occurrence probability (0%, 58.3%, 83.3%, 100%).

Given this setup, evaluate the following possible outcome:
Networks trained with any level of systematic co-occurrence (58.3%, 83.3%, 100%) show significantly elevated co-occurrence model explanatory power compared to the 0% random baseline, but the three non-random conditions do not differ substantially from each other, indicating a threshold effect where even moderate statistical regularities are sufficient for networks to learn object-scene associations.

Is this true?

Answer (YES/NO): NO